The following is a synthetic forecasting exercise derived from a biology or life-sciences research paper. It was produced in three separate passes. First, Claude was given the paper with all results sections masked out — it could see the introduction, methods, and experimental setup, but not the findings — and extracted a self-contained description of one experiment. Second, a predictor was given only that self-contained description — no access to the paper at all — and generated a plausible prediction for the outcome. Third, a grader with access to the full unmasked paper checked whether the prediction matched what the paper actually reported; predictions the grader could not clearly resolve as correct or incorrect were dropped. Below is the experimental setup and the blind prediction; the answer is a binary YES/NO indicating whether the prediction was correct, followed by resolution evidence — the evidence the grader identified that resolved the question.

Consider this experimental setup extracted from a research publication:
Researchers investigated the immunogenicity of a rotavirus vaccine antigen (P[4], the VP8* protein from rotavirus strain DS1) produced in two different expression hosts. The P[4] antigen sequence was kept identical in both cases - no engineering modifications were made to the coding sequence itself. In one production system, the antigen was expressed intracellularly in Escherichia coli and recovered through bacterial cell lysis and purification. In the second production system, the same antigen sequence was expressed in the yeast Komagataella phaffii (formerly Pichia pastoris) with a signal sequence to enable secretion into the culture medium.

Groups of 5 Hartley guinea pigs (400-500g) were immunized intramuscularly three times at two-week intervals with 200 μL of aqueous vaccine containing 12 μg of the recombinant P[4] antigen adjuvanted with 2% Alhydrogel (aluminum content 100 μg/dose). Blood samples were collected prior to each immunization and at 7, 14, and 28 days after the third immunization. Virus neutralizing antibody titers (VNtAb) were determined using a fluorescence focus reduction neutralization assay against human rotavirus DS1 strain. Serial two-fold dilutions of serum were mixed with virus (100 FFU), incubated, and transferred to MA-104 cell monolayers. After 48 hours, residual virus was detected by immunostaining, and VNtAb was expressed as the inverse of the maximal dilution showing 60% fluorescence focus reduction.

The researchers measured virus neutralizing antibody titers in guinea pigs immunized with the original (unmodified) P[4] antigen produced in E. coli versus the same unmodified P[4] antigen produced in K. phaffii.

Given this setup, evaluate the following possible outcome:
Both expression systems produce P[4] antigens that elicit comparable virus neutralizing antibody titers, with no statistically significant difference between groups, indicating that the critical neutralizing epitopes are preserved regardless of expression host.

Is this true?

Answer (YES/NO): YES